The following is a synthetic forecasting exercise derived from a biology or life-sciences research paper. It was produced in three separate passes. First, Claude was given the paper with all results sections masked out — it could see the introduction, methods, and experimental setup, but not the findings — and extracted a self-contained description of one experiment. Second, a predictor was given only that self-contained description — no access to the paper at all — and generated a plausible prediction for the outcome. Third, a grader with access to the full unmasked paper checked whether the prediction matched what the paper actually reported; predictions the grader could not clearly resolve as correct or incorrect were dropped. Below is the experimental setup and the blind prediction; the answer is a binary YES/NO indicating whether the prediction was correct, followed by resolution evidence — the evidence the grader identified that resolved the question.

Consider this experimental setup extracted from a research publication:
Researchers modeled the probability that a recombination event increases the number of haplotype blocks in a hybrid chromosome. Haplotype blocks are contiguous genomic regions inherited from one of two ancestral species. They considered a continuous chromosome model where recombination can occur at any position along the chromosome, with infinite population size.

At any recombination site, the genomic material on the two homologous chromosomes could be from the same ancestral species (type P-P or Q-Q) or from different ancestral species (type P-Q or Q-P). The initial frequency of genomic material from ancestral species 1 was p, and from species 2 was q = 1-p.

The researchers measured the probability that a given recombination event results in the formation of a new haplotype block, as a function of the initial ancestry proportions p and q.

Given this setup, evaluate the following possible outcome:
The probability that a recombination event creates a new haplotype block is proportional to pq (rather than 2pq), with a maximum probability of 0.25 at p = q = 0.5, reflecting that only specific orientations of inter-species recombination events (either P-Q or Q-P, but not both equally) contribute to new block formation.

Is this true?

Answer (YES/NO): NO